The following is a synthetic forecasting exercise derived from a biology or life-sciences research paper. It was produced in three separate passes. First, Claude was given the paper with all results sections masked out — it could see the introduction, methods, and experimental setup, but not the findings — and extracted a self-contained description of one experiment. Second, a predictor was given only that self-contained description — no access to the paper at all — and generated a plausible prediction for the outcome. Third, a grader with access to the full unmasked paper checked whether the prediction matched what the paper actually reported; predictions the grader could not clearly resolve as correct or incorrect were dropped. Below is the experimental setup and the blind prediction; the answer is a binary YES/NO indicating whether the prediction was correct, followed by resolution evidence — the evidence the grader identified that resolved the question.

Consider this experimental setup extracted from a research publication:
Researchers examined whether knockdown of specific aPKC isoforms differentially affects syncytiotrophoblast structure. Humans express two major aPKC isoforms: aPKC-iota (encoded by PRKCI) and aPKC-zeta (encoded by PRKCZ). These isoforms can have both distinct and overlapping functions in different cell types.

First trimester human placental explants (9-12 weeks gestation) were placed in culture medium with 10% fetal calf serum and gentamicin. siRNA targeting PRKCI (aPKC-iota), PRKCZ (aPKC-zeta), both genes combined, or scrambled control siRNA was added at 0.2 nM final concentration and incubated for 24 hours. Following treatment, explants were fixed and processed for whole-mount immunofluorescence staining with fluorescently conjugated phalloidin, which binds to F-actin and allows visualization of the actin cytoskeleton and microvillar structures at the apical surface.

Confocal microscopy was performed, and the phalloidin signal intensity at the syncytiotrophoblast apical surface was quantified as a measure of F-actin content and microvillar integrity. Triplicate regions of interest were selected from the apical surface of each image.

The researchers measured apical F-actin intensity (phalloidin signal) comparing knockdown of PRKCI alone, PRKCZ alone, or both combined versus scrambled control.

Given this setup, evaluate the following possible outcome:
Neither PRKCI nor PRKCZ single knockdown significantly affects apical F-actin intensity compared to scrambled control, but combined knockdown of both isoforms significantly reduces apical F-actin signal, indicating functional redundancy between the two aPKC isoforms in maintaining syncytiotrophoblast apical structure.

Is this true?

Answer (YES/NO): NO